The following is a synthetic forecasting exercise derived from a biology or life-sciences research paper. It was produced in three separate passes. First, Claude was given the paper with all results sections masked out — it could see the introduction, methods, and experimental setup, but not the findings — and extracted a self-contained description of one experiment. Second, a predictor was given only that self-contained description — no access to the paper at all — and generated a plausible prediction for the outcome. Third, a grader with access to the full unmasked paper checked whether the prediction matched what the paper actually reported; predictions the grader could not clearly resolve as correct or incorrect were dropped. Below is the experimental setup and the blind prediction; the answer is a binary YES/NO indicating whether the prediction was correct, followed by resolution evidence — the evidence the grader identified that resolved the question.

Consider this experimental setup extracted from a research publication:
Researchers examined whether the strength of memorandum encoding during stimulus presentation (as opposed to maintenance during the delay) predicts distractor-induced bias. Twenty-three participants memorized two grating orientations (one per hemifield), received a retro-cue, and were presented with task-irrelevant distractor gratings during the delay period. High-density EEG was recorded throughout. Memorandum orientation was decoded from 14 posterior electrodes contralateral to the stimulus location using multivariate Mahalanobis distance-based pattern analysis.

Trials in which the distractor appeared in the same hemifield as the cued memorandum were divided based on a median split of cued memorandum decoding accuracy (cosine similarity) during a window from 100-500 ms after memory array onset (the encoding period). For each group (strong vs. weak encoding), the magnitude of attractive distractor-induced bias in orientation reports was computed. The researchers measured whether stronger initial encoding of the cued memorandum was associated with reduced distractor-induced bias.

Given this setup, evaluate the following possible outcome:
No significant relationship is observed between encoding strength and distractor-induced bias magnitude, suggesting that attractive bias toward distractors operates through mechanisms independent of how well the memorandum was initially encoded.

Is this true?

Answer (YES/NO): YES